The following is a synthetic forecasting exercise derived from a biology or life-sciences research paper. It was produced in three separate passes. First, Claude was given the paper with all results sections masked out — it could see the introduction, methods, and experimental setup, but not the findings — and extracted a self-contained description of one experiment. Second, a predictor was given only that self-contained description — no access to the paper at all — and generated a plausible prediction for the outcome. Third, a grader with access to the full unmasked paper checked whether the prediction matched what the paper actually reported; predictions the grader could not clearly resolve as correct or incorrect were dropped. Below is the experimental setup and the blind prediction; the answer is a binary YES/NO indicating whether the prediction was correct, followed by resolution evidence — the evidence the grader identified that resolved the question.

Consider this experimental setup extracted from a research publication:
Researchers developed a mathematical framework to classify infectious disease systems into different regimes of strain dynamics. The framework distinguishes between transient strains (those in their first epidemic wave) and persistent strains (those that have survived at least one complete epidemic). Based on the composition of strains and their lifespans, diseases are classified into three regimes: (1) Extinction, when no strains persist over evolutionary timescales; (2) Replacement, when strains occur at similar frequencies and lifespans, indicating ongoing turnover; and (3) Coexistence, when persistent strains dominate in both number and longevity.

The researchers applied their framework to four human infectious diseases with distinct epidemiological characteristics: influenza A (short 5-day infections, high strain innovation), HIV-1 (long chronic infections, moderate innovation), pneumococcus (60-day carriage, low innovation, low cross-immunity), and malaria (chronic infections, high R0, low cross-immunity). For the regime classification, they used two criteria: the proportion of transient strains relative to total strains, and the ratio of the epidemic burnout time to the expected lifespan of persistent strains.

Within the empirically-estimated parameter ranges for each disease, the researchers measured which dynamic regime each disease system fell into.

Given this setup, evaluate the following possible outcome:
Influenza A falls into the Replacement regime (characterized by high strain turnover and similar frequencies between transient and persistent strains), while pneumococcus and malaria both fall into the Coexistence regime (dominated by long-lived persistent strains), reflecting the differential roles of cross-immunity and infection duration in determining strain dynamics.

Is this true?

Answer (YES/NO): YES